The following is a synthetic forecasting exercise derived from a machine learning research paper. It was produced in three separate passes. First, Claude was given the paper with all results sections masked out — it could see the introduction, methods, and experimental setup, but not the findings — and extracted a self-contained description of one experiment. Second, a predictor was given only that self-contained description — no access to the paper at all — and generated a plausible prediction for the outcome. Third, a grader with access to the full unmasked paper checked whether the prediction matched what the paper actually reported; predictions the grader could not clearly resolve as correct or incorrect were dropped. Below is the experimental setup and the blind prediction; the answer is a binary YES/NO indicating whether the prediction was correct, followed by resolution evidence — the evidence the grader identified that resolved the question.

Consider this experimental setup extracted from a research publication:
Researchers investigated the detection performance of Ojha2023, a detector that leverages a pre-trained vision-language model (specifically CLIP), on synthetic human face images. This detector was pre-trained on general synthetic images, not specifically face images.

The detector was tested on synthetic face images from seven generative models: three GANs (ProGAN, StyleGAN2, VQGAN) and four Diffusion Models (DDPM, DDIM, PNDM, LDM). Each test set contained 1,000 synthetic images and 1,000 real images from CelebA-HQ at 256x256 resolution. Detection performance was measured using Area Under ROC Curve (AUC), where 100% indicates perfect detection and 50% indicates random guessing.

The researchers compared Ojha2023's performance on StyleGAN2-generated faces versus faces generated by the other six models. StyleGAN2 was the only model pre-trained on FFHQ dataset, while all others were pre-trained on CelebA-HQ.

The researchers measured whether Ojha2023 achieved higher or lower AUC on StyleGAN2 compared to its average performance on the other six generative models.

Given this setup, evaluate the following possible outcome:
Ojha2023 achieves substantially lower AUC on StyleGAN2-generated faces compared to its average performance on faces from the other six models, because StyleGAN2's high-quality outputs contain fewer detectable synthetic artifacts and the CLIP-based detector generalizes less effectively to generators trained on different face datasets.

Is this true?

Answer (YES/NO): YES